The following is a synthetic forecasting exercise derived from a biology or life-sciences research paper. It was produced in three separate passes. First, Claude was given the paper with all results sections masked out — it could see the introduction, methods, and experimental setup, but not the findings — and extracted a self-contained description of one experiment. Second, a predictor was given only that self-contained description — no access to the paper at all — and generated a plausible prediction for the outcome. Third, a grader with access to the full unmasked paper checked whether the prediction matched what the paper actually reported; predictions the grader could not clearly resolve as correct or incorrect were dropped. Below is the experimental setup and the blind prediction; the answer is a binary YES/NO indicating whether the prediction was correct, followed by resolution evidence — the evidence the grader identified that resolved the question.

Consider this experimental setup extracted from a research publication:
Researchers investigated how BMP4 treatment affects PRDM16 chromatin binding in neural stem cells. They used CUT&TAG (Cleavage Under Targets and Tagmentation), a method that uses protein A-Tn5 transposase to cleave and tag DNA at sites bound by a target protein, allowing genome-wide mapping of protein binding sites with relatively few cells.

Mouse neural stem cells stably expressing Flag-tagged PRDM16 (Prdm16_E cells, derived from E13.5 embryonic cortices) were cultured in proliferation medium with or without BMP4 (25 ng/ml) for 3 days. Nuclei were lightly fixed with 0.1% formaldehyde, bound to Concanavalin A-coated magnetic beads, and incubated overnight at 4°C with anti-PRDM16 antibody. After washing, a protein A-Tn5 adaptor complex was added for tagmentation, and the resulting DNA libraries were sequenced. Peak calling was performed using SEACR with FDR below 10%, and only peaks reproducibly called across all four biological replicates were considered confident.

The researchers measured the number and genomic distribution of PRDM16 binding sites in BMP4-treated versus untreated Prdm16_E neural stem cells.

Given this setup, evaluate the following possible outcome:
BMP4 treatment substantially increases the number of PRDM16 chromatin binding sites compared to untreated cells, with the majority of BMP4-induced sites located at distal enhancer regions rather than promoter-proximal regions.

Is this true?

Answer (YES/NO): NO